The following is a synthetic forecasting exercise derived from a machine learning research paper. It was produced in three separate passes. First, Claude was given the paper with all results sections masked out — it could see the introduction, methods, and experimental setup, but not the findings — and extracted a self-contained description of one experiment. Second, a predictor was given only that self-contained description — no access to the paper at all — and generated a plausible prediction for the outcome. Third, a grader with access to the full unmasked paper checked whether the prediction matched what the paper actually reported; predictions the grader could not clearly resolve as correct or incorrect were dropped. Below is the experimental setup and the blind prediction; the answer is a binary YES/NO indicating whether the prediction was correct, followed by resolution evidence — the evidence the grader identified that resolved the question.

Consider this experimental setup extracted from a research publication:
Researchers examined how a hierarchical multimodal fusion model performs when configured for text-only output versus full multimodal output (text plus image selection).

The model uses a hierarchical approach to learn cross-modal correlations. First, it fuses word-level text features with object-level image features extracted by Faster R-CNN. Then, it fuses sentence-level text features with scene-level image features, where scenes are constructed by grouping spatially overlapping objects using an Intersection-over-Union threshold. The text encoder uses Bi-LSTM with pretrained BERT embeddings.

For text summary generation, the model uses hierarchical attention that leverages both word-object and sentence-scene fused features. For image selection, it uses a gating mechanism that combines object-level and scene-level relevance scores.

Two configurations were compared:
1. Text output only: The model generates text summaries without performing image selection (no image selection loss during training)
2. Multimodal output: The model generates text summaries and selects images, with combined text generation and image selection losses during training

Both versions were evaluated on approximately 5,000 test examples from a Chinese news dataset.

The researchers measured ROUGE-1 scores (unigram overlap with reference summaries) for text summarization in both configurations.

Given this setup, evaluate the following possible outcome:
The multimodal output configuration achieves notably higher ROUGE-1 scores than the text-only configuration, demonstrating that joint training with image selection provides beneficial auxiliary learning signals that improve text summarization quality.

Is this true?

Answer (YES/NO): YES